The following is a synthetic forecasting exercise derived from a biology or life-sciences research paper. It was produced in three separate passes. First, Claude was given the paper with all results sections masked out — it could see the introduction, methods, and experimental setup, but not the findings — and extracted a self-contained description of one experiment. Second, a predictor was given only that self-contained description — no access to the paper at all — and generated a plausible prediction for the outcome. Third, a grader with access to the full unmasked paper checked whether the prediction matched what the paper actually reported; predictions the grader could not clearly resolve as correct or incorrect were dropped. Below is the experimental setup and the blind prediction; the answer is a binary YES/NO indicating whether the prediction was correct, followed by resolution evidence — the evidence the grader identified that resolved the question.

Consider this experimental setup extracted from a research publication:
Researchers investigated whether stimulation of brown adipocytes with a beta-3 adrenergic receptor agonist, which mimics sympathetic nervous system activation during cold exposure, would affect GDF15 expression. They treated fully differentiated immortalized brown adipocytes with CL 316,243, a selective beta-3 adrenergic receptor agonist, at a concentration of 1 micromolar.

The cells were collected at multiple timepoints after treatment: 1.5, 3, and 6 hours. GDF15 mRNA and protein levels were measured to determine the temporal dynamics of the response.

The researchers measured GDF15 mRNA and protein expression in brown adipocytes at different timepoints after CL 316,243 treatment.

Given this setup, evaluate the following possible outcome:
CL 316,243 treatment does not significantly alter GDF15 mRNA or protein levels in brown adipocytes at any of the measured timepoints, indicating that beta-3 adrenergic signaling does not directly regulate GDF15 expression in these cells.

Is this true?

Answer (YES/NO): NO